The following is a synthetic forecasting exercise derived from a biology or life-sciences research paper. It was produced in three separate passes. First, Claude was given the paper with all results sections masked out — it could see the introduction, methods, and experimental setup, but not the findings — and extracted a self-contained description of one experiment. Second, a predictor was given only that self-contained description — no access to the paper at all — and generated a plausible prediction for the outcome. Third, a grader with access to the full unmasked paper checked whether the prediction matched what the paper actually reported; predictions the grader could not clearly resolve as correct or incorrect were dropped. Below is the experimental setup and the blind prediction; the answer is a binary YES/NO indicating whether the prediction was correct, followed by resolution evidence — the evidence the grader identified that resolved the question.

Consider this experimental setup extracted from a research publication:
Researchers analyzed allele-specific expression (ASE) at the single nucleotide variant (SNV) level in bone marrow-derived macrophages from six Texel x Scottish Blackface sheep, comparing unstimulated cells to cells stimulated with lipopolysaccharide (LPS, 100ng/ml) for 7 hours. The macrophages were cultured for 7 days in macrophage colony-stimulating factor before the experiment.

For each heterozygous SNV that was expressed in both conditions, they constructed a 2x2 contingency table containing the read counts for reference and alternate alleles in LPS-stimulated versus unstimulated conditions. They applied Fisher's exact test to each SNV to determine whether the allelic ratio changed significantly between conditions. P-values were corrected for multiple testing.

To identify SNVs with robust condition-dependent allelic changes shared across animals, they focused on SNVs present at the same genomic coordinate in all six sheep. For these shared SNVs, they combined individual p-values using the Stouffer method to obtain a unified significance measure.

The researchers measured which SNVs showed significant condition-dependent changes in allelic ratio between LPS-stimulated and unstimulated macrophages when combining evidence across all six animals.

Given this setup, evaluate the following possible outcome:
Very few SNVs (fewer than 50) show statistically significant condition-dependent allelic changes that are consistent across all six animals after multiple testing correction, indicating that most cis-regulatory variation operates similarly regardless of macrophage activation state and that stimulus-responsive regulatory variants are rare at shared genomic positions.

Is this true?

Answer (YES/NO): YES